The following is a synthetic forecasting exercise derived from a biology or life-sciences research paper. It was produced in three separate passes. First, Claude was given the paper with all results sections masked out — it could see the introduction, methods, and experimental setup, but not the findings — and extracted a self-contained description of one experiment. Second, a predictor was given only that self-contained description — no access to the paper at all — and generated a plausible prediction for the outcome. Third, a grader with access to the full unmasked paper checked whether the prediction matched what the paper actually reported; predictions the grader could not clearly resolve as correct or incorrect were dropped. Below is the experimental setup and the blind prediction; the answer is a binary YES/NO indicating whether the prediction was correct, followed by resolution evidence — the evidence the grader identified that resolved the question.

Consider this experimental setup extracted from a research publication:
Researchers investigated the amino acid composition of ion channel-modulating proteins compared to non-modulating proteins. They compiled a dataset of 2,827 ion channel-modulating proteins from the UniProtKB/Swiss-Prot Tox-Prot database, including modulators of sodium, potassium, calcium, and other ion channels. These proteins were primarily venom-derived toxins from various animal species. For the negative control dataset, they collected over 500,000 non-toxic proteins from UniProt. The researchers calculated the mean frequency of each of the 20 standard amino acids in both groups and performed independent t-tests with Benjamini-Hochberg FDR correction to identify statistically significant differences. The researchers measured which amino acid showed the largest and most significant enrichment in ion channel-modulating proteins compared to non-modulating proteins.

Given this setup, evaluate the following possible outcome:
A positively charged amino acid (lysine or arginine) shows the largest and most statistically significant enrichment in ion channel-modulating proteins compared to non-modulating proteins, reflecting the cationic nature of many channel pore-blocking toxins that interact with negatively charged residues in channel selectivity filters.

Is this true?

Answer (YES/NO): NO